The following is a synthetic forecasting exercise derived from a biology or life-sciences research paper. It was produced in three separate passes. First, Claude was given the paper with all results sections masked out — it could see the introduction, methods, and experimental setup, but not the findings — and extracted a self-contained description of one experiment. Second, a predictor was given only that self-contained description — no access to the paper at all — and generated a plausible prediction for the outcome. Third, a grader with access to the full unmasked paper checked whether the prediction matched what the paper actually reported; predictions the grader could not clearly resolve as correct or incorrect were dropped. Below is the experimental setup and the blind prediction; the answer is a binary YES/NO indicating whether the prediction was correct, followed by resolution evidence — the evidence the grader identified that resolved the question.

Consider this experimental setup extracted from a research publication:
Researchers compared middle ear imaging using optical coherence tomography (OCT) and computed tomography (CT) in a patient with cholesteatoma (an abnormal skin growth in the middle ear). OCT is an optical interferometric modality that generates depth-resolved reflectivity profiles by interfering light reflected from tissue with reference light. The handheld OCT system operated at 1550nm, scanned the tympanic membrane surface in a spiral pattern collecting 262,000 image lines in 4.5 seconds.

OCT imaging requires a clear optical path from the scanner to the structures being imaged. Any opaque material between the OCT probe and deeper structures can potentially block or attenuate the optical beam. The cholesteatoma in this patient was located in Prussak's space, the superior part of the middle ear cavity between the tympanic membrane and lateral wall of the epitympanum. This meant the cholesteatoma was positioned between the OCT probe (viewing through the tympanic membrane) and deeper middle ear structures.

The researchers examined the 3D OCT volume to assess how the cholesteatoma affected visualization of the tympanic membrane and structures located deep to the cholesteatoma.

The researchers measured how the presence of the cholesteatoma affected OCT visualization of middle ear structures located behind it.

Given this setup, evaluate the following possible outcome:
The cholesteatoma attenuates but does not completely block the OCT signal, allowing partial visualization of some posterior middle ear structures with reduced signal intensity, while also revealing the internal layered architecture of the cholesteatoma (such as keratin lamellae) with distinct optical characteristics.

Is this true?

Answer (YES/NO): NO